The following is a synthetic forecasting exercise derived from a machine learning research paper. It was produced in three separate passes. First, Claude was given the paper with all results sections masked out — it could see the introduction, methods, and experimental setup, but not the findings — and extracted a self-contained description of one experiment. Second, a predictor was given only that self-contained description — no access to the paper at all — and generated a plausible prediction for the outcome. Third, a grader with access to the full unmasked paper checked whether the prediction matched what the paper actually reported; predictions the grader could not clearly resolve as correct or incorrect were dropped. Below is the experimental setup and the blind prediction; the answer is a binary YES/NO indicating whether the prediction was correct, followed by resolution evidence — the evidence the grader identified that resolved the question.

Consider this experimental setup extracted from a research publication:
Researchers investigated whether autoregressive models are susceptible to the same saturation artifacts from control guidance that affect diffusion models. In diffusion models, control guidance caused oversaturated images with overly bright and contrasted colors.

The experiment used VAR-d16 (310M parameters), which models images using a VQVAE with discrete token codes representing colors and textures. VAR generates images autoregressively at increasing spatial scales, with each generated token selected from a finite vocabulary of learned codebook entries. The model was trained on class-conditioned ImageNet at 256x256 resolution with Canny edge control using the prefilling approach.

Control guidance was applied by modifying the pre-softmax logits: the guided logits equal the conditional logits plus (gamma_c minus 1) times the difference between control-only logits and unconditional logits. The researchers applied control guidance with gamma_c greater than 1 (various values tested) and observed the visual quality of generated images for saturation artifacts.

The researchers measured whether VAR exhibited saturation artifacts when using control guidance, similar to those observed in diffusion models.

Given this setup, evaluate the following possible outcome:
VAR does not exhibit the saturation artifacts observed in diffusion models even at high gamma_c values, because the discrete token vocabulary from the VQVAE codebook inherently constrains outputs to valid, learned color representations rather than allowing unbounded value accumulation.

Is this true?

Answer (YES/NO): YES